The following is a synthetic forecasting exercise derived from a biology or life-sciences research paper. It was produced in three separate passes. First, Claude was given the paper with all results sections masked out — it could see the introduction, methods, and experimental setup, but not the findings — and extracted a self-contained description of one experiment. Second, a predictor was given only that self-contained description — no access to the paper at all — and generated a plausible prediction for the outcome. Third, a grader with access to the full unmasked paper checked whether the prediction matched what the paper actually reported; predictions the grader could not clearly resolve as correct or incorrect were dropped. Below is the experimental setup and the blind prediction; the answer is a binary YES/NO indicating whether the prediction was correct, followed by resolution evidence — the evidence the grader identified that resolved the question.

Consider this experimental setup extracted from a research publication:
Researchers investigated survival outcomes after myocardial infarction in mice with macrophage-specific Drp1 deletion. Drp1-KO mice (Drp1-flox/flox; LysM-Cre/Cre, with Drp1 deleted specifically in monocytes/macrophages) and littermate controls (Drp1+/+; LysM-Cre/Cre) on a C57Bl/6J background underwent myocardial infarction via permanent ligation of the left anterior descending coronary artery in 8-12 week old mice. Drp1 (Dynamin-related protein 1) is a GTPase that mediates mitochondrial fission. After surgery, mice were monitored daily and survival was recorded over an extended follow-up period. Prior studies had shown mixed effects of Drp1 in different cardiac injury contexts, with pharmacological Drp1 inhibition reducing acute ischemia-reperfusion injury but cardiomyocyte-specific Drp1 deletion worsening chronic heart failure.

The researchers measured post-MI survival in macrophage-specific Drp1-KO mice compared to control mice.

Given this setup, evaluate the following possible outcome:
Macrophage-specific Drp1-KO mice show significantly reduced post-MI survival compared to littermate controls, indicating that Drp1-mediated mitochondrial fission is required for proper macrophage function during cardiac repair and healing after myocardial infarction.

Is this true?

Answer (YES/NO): YES